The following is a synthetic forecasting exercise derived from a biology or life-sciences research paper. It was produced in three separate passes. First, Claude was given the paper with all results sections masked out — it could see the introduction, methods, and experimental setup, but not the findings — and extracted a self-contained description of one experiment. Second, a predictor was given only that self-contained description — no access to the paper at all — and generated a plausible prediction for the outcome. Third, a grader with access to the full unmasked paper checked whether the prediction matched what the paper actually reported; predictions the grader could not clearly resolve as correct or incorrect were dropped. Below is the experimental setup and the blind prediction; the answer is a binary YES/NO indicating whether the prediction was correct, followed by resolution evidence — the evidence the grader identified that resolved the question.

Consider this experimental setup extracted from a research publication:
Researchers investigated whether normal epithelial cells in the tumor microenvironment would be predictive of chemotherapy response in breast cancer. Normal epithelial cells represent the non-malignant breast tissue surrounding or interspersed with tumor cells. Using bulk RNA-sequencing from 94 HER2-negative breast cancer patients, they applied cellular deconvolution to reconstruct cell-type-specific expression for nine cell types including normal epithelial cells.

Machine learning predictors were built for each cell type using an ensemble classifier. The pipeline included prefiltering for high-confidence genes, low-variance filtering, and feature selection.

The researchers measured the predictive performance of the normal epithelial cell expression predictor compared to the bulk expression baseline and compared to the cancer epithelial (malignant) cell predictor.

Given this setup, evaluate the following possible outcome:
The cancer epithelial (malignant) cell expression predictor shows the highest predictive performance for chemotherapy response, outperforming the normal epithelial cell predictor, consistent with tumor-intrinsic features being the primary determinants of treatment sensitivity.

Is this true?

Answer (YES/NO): NO